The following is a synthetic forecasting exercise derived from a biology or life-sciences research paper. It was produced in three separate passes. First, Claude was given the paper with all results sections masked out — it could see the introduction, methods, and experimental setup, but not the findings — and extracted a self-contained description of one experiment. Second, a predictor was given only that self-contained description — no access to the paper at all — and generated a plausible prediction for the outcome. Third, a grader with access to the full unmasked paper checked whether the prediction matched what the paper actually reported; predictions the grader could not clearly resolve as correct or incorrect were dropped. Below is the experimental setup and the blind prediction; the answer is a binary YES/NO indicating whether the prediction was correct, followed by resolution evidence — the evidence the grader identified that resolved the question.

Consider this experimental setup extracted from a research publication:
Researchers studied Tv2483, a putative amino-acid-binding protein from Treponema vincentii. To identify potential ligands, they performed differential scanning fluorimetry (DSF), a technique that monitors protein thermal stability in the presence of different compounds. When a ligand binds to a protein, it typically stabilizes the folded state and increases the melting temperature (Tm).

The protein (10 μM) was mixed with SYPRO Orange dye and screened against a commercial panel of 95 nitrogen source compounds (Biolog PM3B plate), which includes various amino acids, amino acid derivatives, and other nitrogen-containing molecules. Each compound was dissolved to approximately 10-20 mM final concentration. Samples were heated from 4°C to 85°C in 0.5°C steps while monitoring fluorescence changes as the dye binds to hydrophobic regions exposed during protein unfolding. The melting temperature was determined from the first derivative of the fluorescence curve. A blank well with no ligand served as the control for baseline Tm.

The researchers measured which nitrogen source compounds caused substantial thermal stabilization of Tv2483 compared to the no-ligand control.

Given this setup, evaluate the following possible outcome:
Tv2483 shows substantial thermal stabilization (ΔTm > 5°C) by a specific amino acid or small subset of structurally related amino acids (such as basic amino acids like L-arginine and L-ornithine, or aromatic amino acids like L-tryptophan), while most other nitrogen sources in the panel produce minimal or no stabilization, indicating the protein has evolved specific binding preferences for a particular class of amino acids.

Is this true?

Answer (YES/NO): NO